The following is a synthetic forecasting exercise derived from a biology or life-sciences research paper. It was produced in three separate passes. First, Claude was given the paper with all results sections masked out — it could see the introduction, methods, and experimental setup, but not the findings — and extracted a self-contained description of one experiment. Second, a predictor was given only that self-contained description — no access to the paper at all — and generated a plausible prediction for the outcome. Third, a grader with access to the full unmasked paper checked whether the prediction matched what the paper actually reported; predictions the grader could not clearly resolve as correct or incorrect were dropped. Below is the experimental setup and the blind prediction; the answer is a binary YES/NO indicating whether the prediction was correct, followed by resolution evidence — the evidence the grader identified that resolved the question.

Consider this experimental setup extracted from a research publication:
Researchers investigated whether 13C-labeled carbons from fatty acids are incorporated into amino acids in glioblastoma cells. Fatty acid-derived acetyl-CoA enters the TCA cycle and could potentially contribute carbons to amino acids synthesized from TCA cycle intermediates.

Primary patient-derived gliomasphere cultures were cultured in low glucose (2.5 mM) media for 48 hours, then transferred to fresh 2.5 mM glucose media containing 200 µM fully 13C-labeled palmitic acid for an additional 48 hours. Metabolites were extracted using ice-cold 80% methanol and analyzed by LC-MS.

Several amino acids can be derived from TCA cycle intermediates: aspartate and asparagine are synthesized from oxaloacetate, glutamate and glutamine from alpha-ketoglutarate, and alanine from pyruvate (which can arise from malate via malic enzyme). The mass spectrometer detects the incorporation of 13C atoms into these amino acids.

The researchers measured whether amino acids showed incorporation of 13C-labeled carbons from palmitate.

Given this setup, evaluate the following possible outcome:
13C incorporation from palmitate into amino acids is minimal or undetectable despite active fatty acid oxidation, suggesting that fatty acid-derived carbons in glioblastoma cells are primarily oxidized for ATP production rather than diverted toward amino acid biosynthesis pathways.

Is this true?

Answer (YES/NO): NO